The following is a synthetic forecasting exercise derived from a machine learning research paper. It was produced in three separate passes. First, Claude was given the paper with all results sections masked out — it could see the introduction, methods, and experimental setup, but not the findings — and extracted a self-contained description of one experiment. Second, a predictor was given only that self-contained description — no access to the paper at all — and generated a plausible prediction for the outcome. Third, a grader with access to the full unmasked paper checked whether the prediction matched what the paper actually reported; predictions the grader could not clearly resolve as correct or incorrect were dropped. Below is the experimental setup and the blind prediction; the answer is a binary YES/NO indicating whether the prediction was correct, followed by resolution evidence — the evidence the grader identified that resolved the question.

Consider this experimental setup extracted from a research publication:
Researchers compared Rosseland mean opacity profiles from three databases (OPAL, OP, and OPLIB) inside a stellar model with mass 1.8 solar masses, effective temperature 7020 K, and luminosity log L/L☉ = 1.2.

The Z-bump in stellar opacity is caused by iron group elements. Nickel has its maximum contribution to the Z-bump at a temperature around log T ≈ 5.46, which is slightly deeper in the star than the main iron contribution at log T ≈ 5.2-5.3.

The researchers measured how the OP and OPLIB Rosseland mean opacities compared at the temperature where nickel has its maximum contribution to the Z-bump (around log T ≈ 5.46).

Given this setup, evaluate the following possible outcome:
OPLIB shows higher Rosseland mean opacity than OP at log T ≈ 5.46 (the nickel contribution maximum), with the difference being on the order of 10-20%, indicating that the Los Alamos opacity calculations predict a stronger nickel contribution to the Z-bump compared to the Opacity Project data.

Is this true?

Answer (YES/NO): NO